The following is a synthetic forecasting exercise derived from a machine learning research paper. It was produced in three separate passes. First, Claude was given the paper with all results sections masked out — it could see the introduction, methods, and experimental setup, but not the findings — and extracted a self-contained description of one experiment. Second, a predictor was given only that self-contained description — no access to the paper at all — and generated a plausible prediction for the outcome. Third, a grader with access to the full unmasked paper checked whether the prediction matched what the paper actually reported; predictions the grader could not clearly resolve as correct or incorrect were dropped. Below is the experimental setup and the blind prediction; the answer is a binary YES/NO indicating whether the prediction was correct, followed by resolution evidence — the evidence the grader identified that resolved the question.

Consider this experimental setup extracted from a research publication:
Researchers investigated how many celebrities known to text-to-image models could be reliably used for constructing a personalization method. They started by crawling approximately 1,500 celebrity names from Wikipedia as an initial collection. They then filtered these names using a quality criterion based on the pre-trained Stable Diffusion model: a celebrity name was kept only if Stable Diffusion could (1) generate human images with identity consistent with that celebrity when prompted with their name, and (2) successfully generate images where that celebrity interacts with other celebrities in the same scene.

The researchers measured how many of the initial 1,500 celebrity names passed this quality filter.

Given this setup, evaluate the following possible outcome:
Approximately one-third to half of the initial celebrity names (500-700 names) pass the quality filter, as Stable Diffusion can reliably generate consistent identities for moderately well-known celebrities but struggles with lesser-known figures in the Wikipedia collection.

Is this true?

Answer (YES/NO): YES